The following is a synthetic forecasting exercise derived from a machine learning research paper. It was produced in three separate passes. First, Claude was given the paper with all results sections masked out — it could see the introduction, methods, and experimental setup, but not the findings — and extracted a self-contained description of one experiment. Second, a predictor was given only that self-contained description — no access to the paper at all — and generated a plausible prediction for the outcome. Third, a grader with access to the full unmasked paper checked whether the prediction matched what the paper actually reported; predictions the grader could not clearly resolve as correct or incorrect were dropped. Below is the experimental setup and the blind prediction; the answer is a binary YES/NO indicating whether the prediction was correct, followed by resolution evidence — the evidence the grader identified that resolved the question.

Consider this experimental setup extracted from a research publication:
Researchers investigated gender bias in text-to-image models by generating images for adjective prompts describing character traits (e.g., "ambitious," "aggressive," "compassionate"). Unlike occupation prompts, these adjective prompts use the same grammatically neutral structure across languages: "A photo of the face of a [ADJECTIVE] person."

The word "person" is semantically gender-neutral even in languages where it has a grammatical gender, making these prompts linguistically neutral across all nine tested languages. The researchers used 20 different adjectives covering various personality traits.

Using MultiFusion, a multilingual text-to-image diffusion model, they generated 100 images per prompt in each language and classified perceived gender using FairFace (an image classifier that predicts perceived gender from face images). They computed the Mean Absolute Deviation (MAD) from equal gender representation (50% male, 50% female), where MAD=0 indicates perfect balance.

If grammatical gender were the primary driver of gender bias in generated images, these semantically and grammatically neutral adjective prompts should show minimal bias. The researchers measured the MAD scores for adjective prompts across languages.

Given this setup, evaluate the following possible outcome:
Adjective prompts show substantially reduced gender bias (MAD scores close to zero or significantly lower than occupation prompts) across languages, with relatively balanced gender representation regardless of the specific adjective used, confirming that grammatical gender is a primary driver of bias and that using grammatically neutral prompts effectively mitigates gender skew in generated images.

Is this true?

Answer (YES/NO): NO